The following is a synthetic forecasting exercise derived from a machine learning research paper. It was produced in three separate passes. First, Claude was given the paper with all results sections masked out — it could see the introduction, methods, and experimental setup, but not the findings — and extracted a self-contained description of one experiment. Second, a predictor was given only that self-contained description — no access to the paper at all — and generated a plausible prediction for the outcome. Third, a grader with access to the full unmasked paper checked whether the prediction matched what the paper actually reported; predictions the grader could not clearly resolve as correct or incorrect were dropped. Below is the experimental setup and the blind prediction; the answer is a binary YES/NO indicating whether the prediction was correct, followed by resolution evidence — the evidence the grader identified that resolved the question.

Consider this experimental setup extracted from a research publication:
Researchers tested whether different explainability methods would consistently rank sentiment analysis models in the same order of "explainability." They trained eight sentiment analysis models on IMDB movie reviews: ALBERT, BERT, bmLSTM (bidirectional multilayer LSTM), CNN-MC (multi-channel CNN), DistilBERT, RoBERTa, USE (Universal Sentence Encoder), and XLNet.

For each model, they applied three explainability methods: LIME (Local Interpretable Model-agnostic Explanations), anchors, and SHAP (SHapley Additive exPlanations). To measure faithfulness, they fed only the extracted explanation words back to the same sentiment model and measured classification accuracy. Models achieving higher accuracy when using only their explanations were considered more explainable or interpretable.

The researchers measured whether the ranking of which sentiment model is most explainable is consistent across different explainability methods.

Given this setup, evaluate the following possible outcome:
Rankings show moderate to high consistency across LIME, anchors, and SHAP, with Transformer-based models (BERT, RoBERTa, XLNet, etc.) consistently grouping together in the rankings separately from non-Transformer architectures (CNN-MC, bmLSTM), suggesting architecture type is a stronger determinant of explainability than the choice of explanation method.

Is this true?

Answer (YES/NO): NO